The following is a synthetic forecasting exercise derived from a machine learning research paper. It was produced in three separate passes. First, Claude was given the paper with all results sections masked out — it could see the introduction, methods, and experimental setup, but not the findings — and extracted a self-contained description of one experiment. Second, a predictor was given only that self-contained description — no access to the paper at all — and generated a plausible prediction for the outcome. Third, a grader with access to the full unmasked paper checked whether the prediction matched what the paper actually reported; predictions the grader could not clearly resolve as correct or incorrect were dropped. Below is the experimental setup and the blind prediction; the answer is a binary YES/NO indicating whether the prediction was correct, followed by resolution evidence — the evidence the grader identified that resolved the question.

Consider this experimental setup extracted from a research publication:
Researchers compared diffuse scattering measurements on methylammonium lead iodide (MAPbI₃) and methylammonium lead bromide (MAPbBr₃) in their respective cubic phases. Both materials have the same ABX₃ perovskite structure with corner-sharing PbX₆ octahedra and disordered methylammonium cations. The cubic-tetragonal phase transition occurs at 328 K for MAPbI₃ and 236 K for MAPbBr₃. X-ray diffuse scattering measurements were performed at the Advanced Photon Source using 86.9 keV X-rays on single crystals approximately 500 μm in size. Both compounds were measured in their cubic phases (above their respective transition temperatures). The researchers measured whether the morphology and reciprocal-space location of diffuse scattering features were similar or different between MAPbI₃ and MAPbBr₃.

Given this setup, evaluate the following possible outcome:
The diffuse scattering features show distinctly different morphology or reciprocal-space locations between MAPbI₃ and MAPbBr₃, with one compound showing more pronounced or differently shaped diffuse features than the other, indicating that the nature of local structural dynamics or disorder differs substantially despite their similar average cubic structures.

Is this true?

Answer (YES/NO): NO